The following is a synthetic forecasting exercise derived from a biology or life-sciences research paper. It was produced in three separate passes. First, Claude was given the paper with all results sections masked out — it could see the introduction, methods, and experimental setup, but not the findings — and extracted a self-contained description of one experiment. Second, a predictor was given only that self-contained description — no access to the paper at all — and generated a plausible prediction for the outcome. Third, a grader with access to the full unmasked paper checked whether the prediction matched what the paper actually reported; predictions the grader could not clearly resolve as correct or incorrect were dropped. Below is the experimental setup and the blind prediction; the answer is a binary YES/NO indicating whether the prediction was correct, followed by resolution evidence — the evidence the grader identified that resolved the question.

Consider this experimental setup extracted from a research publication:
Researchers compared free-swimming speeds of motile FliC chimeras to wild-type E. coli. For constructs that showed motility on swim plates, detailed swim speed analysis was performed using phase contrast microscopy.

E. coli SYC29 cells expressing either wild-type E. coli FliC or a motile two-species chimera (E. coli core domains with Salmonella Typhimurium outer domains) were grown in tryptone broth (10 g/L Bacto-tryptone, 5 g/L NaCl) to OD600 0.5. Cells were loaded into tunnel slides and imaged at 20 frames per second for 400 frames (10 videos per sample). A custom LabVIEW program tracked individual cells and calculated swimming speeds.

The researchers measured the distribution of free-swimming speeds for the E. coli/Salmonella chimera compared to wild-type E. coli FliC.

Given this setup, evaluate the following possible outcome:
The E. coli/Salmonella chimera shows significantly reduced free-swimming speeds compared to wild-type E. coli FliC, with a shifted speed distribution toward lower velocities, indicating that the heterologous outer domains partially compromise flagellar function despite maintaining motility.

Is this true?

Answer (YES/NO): YES